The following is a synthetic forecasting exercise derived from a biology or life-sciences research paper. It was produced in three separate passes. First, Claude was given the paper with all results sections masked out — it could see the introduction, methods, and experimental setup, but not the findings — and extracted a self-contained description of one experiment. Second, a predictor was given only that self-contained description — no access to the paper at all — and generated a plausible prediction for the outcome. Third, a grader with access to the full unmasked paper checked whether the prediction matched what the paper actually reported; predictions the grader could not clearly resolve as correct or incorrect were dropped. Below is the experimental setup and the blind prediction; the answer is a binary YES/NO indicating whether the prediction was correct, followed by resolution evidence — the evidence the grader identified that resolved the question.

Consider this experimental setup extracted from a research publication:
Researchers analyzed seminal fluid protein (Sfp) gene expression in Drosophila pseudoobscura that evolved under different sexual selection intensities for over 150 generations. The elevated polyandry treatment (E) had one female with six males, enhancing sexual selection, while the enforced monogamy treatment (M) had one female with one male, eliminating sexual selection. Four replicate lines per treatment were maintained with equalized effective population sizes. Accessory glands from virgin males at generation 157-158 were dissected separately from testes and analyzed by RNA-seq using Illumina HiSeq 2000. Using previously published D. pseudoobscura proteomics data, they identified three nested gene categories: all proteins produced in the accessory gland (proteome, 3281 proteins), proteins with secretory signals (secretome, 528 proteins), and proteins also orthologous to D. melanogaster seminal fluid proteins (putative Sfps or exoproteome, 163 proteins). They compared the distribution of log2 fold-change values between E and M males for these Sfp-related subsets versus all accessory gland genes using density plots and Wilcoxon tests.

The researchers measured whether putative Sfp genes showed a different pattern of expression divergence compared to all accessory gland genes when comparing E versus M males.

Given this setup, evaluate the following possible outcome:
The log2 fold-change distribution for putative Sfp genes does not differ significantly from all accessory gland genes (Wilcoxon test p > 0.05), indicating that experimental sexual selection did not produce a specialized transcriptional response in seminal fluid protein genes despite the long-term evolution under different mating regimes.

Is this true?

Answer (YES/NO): YES